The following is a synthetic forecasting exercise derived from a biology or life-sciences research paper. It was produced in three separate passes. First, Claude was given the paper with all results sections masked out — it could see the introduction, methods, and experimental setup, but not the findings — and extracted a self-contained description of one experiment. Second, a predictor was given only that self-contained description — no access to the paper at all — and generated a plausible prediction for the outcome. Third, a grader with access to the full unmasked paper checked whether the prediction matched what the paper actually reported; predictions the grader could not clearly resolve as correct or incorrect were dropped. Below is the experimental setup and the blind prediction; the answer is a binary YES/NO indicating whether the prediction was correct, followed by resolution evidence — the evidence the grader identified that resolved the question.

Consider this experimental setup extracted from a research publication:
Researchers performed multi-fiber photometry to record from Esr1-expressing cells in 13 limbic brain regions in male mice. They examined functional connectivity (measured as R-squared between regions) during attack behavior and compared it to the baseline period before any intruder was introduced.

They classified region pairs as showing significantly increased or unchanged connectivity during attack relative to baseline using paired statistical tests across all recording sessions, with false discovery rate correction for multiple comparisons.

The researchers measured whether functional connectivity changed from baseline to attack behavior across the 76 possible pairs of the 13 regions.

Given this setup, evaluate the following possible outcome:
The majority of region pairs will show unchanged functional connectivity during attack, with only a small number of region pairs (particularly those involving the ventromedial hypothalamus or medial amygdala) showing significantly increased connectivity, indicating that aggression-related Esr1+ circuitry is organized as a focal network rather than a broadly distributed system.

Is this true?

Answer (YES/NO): NO